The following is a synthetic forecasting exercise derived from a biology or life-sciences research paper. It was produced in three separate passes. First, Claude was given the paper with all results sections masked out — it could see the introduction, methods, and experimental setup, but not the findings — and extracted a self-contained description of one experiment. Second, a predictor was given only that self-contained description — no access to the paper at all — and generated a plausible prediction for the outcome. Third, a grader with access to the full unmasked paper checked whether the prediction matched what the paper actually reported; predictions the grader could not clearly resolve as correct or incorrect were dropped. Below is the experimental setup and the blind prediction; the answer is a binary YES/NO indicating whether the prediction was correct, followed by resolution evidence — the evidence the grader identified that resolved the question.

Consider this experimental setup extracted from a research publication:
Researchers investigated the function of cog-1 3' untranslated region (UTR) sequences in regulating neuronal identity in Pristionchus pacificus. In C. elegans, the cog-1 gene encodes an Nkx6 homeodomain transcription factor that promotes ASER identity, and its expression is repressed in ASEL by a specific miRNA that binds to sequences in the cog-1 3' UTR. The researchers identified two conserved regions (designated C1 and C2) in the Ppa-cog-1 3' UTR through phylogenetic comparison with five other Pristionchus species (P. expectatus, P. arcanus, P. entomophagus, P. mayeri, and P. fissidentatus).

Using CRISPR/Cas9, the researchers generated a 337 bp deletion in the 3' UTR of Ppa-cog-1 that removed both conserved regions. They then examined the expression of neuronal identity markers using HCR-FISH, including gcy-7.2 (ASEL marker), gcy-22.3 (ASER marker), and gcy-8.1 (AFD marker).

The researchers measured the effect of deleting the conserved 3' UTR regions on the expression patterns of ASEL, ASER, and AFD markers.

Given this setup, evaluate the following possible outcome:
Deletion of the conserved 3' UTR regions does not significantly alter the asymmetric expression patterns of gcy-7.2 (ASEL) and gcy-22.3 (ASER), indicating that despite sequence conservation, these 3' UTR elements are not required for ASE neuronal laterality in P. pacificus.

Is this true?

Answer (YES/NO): NO